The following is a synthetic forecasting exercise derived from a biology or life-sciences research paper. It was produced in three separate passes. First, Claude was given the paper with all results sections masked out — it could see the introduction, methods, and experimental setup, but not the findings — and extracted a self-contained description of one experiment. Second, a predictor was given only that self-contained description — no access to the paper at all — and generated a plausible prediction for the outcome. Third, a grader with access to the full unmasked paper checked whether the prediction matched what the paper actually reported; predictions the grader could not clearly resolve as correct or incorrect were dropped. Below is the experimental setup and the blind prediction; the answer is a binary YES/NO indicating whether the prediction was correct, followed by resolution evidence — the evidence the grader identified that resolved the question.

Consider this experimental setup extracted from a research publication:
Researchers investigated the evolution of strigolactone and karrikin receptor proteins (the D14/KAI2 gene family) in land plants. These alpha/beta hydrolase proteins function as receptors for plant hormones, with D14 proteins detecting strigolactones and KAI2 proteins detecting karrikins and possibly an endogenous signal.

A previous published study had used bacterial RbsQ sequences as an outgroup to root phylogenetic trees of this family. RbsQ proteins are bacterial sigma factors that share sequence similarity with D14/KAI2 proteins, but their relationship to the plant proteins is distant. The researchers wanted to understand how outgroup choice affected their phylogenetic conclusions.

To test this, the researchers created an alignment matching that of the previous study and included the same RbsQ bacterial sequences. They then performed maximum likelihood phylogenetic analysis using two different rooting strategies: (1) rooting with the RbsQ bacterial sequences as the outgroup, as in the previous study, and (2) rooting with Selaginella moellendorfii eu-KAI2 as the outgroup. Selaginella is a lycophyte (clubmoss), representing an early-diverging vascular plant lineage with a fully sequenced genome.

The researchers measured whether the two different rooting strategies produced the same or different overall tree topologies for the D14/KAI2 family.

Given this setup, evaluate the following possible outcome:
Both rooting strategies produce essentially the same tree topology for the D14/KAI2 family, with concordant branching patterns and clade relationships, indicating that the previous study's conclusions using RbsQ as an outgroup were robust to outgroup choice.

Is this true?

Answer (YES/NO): NO